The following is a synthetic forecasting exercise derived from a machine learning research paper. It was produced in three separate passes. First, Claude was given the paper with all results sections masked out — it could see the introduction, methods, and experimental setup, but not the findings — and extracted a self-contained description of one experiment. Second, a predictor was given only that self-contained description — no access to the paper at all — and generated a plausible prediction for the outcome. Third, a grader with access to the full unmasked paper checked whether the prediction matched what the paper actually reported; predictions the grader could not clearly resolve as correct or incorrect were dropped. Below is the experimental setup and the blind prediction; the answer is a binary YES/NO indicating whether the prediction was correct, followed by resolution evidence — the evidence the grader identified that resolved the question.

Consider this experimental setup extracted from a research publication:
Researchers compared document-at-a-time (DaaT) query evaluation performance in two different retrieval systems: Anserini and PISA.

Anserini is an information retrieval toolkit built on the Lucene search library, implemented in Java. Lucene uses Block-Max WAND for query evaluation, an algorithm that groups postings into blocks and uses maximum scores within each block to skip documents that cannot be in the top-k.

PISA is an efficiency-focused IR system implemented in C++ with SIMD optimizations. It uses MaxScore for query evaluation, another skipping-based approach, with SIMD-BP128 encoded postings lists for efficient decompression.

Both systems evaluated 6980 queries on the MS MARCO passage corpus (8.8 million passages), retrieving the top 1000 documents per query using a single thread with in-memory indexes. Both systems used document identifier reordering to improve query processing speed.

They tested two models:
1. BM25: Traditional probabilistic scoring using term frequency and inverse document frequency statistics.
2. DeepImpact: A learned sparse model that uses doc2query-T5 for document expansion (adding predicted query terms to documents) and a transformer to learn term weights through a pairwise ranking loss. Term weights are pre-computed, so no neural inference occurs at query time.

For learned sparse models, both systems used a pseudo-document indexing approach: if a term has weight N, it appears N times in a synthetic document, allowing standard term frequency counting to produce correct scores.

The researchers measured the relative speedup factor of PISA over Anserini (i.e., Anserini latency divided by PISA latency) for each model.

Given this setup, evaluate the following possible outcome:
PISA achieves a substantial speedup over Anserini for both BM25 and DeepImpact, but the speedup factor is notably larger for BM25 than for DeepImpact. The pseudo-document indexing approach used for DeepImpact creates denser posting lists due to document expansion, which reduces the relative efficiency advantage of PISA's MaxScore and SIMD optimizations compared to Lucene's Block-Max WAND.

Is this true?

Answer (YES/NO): NO